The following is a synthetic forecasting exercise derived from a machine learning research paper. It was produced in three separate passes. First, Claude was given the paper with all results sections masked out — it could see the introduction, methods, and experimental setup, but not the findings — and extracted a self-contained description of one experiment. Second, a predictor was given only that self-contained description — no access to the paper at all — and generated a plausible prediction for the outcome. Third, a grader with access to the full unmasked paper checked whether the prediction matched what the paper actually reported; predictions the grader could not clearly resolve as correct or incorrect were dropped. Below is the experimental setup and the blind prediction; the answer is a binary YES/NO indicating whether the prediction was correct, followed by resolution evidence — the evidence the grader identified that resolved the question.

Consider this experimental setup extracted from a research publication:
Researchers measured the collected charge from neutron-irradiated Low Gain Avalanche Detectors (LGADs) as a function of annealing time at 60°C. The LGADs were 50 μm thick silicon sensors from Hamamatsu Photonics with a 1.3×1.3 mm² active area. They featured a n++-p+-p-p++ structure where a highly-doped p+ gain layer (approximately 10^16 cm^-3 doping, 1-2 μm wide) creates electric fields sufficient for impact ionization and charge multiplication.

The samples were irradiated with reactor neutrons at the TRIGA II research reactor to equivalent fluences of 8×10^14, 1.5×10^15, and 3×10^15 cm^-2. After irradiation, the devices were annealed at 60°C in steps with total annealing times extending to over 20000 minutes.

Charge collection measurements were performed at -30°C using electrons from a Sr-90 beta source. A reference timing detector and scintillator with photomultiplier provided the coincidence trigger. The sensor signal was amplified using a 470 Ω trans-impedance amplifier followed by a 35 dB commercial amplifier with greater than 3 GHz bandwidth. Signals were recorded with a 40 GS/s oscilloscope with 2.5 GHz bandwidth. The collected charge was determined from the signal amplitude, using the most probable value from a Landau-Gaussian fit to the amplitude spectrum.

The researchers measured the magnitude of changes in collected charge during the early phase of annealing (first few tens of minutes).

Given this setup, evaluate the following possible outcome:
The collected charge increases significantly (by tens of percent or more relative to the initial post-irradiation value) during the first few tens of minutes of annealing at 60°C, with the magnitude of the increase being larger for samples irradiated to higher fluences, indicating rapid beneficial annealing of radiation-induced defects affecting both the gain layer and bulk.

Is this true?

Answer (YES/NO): NO